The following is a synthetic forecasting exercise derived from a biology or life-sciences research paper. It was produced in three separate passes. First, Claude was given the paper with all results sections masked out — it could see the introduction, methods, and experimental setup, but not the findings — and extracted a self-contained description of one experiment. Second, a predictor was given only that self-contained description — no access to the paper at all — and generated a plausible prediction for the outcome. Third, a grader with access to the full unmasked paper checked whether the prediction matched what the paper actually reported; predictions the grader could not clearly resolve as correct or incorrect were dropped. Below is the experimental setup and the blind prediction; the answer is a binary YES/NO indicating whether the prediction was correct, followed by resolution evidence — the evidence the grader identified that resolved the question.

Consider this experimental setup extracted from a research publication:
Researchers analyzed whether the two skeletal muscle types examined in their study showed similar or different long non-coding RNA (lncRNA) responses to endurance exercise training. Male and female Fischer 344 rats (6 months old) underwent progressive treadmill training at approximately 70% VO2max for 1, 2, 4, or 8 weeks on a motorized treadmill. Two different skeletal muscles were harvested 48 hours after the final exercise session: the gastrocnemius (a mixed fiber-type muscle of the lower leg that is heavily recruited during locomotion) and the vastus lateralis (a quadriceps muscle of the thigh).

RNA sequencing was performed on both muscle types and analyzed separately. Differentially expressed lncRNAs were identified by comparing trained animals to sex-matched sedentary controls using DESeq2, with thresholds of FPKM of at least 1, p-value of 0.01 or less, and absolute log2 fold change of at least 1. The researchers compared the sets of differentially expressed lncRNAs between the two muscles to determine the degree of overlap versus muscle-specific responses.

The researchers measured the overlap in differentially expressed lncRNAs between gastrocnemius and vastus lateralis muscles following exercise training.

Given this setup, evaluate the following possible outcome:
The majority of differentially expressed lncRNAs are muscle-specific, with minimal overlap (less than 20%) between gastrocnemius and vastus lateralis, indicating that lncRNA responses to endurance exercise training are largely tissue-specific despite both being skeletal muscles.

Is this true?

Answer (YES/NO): YES